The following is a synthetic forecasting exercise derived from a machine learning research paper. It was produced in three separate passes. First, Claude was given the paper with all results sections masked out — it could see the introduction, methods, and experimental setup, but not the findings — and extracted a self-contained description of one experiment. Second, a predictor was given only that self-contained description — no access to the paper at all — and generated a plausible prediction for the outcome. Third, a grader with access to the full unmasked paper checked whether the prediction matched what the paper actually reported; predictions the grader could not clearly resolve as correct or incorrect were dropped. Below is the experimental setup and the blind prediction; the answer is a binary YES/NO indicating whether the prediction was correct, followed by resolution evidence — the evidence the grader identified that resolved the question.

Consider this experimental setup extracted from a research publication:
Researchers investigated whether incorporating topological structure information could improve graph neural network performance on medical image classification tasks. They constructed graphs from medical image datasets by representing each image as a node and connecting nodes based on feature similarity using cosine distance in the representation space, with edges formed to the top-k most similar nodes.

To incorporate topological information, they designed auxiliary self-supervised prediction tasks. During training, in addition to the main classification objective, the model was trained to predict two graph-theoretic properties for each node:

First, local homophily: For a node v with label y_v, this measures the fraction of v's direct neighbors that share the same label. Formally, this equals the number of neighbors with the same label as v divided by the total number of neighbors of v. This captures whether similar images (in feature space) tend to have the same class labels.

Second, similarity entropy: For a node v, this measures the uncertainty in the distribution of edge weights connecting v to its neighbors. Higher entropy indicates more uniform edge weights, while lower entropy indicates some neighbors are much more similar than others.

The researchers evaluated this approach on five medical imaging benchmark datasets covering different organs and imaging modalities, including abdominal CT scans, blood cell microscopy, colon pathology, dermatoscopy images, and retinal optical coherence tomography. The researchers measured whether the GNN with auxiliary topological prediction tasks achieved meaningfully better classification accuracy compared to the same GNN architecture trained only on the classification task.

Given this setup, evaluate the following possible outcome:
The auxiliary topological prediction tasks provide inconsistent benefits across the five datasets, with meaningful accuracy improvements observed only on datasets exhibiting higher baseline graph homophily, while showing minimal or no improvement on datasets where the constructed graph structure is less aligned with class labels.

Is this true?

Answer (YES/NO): NO